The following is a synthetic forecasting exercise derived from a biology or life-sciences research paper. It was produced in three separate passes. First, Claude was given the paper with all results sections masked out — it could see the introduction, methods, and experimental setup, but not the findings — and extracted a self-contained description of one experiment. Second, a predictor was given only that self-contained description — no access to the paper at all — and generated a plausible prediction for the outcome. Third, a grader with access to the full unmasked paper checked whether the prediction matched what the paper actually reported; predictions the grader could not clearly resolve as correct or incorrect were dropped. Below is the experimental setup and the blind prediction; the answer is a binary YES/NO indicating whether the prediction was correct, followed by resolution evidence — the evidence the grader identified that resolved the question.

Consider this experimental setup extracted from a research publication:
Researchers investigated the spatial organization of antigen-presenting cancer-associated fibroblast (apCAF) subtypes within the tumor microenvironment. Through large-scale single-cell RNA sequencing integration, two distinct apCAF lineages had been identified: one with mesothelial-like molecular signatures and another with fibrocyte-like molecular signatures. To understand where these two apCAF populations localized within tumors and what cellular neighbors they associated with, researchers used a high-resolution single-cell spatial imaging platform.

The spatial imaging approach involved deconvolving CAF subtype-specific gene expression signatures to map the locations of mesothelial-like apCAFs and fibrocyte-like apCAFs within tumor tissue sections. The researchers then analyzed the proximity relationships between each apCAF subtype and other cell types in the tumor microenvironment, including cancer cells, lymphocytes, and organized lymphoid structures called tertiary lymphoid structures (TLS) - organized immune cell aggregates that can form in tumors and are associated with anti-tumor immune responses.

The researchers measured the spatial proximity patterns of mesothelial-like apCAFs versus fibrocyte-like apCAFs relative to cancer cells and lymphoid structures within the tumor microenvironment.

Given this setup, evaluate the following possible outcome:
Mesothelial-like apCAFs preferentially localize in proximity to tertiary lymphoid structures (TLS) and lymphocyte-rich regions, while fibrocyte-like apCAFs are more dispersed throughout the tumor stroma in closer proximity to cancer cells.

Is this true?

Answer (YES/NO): NO